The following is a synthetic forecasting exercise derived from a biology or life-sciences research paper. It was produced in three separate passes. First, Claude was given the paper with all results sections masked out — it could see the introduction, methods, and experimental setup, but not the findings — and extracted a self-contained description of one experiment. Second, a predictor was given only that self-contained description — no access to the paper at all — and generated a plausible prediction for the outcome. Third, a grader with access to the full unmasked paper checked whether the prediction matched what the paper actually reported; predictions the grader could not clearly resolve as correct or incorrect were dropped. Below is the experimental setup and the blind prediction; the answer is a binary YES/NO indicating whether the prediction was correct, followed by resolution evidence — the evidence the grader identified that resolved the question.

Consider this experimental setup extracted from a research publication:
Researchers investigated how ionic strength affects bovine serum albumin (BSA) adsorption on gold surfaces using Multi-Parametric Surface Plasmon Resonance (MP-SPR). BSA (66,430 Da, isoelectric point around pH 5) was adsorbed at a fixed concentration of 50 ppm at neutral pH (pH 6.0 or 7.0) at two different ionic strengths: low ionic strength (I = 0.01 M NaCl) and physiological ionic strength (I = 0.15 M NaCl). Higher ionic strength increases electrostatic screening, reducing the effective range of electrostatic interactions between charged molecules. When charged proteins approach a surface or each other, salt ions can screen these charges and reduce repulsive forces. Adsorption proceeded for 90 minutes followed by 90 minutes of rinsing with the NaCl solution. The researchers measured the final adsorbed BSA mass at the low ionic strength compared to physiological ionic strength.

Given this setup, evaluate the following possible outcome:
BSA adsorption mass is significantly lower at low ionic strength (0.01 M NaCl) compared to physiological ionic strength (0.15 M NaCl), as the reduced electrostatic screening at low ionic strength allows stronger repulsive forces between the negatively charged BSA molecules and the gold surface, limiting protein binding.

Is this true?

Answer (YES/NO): NO